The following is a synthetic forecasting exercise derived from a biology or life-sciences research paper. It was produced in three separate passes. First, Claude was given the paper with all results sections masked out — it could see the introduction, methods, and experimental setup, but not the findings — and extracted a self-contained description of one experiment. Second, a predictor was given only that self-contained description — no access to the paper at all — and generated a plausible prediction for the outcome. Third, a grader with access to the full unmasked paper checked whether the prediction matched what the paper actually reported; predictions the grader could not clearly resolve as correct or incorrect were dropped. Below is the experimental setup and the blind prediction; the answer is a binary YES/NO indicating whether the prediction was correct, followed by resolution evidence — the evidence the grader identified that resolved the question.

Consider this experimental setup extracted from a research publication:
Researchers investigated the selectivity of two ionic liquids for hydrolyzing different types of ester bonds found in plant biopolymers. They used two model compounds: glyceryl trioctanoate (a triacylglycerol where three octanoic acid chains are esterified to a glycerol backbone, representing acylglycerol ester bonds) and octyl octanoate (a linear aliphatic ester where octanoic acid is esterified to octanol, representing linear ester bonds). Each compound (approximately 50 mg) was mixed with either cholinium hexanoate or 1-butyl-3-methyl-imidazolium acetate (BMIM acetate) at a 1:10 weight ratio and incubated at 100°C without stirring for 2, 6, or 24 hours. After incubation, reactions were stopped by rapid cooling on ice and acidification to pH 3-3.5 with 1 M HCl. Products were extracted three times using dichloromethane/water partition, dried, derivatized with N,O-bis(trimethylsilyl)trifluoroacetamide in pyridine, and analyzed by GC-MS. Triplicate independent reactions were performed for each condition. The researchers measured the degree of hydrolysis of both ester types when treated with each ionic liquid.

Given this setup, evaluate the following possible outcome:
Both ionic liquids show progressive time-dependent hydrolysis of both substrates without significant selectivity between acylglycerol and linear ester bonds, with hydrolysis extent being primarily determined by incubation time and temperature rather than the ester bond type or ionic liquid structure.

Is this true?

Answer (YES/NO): NO